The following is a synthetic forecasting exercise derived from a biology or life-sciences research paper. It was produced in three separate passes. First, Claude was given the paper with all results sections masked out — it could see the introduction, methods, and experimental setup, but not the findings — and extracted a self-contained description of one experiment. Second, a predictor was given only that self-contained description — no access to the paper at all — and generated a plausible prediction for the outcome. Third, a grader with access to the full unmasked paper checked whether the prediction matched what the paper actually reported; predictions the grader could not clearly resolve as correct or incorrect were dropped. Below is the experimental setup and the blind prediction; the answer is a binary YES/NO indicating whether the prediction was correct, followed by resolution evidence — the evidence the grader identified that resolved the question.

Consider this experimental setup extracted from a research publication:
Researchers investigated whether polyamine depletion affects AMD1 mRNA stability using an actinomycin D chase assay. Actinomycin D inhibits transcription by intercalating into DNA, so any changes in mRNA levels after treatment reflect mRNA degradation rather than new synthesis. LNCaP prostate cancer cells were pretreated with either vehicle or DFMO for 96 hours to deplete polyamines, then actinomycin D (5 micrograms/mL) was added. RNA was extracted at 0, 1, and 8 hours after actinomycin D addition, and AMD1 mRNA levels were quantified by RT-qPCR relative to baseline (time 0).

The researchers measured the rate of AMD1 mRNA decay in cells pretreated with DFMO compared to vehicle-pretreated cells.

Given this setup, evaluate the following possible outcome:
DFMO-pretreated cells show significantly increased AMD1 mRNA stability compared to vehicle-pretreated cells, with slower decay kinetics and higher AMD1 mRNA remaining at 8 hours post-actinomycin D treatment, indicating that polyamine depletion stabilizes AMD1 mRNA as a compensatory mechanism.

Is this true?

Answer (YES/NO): YES